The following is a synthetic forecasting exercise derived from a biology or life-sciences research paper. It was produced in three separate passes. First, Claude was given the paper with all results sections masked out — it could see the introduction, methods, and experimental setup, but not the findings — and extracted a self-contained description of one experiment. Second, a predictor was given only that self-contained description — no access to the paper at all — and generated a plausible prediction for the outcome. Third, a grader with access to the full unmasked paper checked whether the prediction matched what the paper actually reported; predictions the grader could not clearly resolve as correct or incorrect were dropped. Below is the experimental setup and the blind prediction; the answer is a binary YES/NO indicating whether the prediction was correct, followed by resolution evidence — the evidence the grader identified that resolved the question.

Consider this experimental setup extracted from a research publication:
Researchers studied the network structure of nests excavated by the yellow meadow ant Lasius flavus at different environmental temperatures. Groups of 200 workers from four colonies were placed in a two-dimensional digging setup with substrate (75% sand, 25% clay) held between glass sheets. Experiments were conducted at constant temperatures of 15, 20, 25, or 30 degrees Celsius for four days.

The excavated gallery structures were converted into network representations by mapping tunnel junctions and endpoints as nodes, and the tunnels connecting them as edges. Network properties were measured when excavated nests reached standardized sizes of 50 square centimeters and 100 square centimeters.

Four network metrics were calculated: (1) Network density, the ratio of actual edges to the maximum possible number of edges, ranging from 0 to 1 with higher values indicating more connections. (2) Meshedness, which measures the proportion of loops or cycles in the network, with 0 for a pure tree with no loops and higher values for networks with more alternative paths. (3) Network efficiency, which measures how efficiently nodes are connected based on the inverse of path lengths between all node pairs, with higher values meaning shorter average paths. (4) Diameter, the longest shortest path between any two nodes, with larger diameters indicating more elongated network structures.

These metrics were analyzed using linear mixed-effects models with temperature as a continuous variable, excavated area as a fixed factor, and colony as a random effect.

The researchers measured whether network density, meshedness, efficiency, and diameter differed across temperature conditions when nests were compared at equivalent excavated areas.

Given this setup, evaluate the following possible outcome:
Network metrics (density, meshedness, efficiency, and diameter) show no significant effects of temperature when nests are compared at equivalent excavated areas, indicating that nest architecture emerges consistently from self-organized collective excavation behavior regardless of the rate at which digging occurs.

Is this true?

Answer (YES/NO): NO